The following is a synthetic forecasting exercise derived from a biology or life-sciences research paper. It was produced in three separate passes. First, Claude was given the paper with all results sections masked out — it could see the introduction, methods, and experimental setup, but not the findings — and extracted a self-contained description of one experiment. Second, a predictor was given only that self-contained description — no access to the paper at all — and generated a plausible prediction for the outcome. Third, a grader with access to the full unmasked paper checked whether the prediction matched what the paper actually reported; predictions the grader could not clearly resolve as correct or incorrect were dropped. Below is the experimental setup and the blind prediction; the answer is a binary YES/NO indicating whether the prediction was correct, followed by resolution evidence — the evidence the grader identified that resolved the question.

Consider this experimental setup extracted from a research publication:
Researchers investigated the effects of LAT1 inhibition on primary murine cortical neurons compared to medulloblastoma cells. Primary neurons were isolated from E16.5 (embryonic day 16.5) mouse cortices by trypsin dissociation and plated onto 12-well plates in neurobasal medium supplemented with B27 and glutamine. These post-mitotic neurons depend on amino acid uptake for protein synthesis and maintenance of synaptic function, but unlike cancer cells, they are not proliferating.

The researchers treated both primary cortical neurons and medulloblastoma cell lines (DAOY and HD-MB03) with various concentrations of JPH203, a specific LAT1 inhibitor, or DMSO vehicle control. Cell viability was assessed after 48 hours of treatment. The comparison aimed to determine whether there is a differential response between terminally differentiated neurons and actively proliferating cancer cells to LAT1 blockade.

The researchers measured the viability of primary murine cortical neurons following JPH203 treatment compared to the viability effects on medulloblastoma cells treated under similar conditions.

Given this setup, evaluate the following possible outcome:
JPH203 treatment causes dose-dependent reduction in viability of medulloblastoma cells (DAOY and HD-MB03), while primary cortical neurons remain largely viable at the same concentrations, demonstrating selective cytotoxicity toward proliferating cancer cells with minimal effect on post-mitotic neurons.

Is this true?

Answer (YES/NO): YES